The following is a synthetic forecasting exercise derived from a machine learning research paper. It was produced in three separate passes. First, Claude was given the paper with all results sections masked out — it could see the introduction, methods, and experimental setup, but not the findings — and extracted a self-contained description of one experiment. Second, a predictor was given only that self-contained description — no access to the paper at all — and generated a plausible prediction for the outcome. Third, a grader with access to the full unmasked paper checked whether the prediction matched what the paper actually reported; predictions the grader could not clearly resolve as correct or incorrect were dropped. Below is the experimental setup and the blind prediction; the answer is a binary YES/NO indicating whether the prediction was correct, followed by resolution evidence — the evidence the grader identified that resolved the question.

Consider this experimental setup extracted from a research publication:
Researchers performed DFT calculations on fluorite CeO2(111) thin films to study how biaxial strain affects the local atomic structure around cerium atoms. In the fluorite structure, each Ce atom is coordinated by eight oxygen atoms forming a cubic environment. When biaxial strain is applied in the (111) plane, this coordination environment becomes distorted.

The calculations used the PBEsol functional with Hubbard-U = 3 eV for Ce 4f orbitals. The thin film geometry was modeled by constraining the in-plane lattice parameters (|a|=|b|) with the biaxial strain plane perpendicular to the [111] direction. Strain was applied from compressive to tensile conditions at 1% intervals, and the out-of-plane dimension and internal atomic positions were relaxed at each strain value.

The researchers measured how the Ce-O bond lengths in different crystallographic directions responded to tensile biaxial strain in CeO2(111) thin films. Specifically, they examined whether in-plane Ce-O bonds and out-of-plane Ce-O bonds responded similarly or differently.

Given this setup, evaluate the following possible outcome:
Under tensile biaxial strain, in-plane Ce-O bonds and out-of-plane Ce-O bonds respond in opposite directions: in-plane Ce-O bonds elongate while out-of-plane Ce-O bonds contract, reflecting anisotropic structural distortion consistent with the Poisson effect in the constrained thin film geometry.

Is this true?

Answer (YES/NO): YES